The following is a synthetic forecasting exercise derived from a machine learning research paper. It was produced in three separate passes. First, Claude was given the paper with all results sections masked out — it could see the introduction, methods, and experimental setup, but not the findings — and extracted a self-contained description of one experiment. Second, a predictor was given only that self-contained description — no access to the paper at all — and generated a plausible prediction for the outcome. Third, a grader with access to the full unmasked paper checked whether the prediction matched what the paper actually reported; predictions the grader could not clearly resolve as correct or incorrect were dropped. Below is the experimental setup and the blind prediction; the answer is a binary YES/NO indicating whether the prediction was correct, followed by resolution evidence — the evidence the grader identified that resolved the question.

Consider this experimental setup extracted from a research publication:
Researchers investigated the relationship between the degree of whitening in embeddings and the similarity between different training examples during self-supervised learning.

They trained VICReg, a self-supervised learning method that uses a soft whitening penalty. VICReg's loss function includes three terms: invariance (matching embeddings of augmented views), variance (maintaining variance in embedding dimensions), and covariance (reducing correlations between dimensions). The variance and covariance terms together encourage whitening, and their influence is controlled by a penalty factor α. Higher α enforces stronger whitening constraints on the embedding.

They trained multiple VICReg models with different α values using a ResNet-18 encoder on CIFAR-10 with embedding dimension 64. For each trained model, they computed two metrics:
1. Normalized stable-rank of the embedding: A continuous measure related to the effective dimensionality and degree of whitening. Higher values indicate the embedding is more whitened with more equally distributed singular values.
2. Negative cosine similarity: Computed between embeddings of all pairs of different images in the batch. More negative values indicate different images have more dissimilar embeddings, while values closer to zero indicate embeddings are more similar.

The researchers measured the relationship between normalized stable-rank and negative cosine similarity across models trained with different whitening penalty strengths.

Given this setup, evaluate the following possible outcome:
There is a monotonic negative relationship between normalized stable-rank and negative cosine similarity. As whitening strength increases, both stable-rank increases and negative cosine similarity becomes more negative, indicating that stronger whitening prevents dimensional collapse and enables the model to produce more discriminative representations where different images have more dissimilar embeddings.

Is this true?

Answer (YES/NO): YES